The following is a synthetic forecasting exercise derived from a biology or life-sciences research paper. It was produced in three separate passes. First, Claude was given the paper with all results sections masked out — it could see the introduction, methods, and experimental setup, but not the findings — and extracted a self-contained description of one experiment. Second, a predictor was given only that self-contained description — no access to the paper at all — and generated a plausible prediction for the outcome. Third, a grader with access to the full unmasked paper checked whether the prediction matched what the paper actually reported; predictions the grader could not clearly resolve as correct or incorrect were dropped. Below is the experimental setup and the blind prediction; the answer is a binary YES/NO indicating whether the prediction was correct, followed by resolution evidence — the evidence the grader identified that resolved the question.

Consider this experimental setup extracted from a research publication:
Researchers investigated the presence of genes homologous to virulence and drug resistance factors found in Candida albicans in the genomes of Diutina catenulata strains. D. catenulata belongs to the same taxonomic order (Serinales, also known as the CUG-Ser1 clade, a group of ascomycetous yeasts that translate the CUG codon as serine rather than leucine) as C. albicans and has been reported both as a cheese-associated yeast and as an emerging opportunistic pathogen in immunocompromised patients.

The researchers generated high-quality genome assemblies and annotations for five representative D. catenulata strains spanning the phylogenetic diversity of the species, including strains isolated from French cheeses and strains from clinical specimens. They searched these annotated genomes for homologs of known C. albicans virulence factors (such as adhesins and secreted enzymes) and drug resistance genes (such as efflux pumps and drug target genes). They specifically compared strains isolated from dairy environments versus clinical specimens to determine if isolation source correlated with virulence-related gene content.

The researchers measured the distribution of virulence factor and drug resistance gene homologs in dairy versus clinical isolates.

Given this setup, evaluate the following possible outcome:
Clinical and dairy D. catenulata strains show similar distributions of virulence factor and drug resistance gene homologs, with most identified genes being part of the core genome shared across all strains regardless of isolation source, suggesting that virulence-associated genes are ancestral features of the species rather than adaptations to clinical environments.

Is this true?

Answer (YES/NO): YES